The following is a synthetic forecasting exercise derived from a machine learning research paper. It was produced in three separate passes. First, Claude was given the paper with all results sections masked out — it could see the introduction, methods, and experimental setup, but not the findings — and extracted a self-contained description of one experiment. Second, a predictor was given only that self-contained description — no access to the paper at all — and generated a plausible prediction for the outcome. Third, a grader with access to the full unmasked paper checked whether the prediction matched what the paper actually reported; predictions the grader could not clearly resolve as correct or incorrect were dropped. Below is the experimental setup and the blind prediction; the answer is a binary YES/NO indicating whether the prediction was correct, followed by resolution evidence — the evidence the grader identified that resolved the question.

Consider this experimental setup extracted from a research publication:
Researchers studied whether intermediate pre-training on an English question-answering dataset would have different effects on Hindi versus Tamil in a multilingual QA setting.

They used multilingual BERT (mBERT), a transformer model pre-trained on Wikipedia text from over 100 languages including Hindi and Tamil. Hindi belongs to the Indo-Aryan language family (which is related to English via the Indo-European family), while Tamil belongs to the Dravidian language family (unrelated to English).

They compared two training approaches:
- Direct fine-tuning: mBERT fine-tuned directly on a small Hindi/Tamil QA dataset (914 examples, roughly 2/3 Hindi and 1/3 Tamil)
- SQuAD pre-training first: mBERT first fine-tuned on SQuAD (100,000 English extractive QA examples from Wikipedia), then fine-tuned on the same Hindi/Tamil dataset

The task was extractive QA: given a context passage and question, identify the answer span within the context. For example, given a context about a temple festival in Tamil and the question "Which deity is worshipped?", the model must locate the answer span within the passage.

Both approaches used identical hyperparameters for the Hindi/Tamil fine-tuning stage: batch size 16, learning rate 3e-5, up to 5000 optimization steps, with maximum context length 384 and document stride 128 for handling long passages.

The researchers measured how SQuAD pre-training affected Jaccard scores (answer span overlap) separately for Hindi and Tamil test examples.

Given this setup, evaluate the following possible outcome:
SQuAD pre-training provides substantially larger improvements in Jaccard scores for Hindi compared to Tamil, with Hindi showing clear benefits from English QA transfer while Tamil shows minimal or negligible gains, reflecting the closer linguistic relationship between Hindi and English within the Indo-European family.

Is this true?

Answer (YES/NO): NO